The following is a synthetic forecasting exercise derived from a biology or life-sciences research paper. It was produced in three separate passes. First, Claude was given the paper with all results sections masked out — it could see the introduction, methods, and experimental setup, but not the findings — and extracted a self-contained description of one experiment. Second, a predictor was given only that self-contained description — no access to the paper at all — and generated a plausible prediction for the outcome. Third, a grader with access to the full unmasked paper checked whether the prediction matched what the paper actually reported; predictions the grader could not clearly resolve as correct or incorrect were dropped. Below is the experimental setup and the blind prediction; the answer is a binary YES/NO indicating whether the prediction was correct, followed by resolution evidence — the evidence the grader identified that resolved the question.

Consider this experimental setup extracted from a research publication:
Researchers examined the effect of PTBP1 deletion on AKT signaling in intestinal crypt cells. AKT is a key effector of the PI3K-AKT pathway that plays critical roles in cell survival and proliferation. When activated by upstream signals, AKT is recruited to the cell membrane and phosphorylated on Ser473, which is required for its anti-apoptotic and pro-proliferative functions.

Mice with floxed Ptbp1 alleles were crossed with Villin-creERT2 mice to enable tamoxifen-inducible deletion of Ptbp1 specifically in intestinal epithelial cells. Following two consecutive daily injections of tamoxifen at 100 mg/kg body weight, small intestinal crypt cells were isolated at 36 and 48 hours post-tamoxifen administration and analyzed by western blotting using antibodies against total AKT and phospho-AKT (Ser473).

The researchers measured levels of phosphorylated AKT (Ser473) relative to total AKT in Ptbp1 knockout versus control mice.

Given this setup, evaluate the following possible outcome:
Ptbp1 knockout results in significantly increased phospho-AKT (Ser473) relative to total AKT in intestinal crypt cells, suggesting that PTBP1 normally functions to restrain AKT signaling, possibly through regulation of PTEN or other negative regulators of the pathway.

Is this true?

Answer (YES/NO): NO